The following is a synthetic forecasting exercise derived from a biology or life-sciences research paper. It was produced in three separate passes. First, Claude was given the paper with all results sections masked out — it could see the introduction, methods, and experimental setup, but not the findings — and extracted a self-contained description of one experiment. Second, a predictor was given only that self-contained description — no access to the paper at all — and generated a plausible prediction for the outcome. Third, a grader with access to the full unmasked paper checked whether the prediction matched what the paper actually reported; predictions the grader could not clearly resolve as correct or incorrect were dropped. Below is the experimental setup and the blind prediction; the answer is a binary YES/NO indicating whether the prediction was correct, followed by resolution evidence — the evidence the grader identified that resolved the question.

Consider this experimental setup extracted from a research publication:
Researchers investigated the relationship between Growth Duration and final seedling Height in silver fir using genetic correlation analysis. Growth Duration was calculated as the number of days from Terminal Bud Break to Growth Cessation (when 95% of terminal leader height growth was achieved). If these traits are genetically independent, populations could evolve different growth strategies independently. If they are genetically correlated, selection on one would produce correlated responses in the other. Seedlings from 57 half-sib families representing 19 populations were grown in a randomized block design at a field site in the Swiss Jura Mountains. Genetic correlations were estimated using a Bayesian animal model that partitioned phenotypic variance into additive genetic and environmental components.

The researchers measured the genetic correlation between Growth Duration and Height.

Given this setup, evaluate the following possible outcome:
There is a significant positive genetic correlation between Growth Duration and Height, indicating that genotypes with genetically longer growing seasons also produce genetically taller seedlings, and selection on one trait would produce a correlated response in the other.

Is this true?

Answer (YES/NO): NO